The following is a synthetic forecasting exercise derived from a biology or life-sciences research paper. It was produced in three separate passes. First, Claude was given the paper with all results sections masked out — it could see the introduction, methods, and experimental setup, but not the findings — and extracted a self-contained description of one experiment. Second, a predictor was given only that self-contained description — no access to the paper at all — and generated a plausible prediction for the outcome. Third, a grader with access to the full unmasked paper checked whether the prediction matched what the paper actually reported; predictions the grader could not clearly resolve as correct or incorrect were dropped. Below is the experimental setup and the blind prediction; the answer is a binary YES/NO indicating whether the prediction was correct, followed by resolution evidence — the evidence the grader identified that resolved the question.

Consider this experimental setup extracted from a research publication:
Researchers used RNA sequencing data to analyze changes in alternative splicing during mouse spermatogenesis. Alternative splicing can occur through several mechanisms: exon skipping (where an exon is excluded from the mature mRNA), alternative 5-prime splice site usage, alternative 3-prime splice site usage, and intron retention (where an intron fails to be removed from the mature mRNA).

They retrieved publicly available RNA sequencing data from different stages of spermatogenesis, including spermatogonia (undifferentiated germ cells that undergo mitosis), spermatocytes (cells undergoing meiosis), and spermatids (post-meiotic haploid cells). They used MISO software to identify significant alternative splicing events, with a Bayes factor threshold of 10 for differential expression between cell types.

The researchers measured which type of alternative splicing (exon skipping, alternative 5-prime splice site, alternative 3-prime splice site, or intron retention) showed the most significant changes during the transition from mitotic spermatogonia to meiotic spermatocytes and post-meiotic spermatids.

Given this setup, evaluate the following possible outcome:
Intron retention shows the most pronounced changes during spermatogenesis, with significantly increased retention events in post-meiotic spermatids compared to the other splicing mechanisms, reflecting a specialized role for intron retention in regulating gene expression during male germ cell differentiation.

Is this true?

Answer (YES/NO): NO